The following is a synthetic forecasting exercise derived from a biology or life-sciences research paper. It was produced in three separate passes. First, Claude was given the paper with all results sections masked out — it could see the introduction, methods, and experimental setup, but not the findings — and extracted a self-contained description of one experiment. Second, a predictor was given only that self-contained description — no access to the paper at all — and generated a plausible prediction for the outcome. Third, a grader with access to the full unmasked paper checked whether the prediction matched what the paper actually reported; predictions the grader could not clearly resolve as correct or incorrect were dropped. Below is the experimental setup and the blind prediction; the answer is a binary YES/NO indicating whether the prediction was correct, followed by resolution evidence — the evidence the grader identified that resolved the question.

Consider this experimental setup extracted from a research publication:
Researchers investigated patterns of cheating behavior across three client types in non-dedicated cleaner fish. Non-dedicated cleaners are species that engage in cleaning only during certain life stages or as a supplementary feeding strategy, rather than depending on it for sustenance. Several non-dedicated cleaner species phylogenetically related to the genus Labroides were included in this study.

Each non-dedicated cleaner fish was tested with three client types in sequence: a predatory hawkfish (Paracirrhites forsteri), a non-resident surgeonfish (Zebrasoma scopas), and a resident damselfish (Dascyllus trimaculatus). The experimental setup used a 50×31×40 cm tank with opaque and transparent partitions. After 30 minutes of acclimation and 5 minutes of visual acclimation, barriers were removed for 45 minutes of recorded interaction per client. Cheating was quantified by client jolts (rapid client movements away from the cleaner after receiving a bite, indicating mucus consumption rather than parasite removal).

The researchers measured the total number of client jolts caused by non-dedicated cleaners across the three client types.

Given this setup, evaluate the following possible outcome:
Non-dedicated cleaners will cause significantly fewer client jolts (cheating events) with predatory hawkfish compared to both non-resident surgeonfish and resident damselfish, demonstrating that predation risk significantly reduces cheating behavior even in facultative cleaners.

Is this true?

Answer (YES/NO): NO